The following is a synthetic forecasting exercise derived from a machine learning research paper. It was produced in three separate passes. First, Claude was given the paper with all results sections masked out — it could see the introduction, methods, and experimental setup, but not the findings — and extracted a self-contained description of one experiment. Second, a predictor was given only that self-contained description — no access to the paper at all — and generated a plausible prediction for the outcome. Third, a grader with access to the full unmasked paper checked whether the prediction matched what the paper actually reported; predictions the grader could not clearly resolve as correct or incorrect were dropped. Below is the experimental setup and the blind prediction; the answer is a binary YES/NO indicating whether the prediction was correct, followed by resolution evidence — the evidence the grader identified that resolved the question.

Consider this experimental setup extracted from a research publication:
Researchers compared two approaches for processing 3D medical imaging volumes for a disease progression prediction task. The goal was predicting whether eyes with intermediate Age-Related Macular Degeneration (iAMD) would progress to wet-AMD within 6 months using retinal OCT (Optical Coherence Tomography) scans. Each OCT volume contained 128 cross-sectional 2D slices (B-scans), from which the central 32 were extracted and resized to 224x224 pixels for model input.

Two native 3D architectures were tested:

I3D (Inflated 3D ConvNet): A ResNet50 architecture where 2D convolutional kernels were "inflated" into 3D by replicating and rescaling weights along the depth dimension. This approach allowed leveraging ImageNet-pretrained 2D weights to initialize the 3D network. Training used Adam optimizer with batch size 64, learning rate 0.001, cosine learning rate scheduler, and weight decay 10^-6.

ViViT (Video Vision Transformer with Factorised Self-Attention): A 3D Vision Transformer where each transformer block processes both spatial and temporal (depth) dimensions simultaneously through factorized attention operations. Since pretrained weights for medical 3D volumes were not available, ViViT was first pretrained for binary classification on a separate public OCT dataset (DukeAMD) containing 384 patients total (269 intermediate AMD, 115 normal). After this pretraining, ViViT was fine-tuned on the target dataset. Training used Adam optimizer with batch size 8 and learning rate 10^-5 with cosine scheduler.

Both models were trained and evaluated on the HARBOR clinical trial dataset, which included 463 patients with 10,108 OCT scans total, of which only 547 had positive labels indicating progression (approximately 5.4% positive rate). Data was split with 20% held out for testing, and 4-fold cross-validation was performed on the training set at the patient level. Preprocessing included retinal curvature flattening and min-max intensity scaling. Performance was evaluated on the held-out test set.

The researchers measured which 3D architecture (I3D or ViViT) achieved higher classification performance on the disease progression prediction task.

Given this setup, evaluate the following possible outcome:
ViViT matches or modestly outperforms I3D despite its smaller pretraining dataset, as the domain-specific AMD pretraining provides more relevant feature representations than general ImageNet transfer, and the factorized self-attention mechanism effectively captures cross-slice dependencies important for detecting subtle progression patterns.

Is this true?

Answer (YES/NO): NO